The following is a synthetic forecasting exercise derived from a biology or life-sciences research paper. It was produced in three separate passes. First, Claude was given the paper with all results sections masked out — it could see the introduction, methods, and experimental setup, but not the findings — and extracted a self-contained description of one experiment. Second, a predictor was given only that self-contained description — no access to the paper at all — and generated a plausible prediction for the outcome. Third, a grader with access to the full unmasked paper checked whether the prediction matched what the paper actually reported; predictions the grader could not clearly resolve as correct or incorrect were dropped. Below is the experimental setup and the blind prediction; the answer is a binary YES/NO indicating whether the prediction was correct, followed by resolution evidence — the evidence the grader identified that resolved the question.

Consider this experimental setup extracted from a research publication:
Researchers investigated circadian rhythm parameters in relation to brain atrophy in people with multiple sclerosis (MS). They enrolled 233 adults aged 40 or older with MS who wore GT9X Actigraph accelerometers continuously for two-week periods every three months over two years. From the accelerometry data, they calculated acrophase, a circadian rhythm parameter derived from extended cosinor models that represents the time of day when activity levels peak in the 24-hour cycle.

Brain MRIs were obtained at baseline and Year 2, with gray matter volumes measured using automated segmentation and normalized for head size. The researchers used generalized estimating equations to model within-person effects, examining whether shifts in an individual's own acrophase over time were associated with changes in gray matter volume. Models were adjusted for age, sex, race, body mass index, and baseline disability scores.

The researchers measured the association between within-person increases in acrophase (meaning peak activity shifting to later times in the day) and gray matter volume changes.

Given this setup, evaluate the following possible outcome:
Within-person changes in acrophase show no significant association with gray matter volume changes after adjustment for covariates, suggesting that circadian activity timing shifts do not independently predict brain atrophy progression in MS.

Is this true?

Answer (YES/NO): NO